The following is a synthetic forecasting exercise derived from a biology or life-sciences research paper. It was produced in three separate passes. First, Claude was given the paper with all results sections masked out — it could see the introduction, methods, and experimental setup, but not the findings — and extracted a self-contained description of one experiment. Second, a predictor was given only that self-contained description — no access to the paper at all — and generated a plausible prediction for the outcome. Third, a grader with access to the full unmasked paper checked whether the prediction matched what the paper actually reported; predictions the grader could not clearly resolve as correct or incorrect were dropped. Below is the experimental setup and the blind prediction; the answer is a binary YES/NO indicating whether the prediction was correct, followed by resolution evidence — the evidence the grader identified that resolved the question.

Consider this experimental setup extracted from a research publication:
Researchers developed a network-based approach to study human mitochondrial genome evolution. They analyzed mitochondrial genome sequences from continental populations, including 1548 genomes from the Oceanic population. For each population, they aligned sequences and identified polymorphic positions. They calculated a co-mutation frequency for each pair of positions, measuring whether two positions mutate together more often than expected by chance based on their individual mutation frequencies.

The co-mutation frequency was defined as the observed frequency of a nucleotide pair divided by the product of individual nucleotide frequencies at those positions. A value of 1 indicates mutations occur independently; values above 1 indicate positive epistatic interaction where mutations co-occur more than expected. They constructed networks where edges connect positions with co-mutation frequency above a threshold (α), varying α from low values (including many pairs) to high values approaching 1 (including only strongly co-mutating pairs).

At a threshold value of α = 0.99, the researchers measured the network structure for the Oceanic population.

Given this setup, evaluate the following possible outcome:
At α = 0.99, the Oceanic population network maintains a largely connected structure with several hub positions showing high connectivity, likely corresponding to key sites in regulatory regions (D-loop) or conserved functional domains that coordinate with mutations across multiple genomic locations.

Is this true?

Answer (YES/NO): NO